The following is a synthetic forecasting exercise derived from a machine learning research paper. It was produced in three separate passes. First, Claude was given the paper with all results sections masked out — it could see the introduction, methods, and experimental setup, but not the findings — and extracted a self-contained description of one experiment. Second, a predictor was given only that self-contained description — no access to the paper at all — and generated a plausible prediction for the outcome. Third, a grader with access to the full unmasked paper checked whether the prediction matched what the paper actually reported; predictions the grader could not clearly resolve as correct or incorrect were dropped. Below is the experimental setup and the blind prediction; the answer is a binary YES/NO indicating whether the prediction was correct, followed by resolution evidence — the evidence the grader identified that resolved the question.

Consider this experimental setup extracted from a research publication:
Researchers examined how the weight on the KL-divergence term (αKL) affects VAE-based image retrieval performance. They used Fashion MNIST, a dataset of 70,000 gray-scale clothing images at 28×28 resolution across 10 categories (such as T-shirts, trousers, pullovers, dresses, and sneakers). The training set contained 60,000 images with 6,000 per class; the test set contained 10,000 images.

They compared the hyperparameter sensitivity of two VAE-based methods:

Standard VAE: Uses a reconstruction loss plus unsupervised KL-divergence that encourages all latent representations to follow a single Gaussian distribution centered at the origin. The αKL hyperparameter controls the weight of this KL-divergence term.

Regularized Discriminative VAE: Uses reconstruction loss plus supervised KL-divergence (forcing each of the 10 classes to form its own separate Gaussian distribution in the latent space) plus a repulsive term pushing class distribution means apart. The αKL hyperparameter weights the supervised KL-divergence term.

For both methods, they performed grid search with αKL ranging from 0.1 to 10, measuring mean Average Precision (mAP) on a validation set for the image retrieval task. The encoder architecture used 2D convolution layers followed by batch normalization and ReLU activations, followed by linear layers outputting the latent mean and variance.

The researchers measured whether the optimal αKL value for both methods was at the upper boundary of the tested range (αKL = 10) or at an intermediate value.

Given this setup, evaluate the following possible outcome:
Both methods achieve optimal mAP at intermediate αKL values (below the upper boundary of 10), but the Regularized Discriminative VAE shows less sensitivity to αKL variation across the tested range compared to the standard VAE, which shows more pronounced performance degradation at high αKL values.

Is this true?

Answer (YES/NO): NO